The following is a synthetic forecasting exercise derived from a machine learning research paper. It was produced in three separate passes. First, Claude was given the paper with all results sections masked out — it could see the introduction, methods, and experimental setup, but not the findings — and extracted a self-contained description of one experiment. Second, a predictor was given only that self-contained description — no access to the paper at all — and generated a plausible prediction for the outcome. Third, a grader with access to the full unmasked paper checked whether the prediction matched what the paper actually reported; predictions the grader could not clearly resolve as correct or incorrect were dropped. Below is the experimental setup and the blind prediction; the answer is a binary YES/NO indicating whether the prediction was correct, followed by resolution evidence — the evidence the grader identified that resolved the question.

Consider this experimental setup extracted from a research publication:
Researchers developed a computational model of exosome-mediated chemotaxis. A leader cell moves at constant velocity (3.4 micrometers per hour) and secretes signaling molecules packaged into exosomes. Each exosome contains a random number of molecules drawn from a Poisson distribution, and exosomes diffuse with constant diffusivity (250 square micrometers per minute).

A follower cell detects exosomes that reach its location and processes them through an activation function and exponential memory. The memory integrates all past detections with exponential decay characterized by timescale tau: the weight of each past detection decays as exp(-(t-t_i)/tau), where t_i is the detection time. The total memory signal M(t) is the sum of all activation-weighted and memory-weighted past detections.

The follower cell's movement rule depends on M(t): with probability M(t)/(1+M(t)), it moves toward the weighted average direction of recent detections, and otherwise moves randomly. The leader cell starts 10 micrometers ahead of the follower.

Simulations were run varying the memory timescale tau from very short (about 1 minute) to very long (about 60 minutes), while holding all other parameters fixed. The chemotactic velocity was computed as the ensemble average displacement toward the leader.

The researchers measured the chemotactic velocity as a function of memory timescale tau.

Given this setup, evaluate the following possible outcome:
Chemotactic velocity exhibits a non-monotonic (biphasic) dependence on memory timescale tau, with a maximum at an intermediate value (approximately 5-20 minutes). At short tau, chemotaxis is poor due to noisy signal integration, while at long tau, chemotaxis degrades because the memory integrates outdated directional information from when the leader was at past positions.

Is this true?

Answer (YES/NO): NO